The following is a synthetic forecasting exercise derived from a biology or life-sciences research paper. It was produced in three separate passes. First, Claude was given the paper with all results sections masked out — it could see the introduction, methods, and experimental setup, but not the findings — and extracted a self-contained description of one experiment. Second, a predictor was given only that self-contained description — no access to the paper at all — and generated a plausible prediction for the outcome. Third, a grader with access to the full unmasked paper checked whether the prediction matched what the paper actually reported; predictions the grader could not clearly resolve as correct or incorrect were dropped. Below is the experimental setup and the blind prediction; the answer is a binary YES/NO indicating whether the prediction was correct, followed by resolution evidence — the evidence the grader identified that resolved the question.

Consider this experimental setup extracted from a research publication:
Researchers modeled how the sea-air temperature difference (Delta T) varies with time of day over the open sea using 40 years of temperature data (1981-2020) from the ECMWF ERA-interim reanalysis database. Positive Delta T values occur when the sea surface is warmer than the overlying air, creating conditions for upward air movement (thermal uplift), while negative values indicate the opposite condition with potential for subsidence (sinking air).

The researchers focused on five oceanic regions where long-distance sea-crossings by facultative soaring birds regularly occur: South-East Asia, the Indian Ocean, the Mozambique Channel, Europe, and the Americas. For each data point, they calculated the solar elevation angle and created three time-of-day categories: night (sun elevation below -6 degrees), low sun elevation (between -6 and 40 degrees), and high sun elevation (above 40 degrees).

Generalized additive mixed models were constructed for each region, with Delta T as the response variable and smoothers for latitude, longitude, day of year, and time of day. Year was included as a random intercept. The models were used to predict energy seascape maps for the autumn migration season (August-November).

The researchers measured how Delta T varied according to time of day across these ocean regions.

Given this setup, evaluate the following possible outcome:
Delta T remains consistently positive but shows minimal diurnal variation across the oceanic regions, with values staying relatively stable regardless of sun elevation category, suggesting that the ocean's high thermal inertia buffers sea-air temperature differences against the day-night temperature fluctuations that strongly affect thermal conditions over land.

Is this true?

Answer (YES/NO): NO